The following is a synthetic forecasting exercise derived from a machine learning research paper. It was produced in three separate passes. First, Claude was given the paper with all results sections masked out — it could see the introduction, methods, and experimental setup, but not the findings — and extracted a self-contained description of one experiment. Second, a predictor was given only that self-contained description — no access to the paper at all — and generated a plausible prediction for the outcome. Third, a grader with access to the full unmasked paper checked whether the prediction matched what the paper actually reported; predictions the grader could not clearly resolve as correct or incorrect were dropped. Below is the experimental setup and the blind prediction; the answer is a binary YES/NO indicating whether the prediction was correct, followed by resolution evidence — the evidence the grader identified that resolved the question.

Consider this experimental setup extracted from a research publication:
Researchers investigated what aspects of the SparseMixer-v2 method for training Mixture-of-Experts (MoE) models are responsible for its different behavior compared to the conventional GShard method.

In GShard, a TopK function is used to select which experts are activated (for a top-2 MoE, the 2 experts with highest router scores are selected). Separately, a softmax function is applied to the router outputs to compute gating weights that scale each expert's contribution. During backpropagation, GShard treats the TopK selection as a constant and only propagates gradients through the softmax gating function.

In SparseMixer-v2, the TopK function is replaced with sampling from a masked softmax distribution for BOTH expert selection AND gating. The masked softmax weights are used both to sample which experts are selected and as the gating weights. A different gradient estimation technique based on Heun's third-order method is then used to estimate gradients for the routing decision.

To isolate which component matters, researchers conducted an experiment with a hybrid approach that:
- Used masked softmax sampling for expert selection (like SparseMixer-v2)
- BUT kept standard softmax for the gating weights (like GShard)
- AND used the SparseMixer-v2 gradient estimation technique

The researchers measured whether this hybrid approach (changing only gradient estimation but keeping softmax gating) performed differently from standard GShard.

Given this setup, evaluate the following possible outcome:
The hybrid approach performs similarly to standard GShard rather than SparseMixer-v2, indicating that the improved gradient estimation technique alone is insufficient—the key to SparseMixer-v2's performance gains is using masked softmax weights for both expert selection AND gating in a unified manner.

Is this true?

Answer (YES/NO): YES